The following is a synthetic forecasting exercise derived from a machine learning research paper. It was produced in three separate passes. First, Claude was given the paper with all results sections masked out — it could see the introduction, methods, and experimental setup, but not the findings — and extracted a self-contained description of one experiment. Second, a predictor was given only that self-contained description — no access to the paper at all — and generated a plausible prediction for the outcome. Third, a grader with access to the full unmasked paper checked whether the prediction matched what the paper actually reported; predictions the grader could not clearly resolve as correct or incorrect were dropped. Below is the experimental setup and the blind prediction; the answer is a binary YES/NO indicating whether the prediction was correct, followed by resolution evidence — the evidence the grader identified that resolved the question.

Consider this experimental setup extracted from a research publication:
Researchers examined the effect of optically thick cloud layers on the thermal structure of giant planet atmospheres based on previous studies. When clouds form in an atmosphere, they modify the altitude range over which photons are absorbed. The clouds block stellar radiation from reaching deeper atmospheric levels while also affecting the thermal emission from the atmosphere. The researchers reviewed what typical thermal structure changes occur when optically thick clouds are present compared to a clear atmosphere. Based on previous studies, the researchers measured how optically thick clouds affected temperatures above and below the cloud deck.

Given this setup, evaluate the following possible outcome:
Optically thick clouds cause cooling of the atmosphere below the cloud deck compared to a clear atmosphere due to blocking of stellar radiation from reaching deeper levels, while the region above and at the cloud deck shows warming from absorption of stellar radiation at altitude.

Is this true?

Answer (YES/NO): YES